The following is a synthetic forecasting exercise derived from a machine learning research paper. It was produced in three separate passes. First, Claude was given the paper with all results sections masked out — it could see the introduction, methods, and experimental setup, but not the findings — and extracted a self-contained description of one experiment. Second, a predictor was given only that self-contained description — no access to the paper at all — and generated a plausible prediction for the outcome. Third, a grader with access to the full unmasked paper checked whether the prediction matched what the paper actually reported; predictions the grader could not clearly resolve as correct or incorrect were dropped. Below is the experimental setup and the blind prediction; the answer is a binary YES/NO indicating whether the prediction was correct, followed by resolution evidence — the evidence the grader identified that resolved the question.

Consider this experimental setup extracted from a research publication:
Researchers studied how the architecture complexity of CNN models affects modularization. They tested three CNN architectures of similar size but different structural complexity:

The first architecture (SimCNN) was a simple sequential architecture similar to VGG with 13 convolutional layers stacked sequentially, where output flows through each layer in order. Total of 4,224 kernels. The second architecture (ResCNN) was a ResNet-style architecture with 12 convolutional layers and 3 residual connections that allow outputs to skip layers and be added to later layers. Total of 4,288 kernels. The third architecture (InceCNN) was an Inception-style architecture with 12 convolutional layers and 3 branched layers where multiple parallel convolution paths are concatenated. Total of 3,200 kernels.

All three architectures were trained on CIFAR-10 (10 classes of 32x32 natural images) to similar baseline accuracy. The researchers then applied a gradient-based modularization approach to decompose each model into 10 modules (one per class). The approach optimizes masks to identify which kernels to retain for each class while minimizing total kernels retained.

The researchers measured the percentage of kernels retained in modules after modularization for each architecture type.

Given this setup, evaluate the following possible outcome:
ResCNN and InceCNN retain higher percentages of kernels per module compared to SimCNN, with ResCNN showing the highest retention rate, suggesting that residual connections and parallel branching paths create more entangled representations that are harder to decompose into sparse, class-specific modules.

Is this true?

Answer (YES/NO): NO